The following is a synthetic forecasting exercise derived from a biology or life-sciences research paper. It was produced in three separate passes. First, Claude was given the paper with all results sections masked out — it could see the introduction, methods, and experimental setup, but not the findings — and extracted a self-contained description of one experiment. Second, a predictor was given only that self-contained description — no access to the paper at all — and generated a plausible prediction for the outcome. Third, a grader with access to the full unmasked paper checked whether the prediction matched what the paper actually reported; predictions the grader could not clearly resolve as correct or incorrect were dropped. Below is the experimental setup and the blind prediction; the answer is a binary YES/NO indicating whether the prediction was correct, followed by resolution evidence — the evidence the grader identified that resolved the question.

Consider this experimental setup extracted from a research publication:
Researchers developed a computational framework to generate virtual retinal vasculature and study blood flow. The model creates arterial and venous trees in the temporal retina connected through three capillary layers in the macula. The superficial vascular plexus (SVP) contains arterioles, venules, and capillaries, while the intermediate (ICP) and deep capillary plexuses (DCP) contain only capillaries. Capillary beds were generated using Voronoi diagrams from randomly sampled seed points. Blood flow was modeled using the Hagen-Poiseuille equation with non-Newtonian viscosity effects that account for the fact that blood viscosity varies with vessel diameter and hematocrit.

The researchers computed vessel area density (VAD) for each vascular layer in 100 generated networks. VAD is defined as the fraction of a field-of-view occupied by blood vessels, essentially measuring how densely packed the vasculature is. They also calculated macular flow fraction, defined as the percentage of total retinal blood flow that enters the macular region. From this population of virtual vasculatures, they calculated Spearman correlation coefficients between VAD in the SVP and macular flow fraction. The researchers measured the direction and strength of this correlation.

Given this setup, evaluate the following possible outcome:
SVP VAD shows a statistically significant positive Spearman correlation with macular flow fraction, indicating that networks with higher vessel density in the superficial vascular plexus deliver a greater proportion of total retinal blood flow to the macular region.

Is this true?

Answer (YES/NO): NO